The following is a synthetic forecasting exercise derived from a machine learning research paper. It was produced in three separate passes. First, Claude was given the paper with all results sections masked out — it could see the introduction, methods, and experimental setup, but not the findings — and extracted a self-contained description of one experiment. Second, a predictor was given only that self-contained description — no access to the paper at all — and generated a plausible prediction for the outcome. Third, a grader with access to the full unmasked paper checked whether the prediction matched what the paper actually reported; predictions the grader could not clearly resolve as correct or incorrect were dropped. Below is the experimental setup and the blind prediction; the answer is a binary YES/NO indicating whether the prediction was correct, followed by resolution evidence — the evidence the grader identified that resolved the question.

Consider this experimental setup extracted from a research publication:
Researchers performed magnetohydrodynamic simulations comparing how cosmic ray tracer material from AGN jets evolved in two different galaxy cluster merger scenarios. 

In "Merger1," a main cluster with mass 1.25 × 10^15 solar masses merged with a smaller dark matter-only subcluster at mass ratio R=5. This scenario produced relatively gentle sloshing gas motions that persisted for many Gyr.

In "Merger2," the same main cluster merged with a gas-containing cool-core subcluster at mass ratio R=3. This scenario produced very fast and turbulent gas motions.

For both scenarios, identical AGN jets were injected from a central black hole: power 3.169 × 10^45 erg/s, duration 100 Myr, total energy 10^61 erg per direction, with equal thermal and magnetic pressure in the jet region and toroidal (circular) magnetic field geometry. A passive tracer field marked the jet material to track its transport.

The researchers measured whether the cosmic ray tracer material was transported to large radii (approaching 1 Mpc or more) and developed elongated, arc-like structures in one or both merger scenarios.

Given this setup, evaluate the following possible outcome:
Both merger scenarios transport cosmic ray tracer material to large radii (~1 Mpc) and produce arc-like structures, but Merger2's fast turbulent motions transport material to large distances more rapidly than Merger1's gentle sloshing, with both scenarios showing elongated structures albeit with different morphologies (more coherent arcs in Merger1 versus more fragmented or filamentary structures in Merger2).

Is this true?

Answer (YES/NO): NO